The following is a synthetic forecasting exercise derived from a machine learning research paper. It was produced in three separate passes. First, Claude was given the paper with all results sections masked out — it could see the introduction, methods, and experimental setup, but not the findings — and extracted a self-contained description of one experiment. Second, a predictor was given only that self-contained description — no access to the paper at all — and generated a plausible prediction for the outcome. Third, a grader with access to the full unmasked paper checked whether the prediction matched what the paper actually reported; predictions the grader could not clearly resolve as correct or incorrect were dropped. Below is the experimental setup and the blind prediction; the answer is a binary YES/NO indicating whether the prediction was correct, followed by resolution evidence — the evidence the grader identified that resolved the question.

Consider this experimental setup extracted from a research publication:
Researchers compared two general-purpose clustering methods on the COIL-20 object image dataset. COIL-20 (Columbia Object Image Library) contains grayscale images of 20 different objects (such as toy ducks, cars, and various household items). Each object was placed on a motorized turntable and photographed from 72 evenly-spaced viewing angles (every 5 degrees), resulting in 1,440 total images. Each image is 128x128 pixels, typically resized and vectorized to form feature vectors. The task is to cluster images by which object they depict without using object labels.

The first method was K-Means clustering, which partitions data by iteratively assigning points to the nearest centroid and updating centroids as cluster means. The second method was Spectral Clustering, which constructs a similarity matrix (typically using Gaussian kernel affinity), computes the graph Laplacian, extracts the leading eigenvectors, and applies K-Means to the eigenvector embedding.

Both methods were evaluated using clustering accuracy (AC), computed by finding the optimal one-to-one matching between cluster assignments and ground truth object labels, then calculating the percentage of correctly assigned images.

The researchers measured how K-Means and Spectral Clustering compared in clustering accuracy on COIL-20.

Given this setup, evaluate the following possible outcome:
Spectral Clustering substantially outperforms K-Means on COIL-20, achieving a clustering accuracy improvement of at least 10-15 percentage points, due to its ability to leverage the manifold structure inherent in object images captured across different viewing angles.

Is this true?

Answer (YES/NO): NO